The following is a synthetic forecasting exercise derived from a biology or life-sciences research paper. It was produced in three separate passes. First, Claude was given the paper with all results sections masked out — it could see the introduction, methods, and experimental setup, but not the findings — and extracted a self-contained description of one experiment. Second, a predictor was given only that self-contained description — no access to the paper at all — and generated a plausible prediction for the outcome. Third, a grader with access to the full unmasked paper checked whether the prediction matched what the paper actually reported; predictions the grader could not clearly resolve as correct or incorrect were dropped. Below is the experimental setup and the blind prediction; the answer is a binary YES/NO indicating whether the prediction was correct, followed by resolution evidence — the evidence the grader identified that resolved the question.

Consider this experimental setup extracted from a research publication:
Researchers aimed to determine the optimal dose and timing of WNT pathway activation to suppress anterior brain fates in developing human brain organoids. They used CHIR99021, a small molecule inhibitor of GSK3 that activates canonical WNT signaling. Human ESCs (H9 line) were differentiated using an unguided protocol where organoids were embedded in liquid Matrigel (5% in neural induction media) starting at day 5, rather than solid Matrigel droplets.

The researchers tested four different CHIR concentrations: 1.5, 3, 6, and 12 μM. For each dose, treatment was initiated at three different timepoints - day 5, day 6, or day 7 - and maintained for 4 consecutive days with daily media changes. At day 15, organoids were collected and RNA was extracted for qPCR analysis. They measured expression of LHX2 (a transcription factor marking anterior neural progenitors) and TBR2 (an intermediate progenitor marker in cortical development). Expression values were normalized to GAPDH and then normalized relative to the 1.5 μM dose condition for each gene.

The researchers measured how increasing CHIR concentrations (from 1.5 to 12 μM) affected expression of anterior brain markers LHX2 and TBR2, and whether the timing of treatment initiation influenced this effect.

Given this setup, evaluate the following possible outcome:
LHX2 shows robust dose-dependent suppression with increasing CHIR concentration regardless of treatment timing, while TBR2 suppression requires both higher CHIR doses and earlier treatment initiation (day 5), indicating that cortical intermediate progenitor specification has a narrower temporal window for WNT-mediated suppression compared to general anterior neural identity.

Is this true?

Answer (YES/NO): NO